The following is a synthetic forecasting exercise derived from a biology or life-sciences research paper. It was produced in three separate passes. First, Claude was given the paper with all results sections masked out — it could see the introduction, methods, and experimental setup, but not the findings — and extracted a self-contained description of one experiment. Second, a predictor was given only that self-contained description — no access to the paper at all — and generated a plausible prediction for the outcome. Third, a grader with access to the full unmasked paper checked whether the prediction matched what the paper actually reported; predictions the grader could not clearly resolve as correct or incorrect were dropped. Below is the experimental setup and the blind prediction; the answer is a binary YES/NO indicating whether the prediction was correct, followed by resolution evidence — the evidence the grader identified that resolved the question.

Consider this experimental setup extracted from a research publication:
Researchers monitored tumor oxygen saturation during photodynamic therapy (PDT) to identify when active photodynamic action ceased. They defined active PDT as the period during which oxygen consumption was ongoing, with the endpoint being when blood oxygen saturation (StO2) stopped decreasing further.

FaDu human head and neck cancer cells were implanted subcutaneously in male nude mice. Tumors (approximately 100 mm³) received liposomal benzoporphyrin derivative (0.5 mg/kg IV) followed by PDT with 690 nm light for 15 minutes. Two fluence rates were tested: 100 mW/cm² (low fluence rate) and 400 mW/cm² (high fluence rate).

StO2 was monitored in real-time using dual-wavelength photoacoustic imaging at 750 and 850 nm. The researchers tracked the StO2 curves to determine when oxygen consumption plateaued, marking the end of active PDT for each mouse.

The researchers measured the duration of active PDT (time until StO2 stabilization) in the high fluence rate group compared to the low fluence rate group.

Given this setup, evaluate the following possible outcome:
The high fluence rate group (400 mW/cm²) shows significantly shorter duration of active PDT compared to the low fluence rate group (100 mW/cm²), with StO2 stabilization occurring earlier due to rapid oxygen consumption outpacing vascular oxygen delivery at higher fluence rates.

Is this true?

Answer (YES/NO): YES